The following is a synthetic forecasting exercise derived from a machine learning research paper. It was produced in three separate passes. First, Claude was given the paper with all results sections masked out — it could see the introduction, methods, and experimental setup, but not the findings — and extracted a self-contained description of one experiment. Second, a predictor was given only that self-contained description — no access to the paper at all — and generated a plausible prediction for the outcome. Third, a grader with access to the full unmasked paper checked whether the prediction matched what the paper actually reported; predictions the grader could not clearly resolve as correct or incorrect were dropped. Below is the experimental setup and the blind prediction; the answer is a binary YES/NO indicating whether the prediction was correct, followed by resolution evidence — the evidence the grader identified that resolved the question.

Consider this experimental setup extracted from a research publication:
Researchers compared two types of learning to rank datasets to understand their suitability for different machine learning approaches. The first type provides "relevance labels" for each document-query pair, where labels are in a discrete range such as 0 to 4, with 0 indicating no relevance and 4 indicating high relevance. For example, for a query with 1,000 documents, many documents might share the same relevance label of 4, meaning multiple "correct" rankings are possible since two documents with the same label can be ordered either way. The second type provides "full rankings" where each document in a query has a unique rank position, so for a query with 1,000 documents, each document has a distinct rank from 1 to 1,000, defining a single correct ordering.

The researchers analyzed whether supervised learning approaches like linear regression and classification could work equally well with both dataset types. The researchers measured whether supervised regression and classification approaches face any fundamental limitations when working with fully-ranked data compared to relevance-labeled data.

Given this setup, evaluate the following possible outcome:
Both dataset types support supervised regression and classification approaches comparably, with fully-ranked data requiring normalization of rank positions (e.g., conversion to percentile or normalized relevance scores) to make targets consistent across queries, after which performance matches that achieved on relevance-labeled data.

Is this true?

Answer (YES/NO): NO